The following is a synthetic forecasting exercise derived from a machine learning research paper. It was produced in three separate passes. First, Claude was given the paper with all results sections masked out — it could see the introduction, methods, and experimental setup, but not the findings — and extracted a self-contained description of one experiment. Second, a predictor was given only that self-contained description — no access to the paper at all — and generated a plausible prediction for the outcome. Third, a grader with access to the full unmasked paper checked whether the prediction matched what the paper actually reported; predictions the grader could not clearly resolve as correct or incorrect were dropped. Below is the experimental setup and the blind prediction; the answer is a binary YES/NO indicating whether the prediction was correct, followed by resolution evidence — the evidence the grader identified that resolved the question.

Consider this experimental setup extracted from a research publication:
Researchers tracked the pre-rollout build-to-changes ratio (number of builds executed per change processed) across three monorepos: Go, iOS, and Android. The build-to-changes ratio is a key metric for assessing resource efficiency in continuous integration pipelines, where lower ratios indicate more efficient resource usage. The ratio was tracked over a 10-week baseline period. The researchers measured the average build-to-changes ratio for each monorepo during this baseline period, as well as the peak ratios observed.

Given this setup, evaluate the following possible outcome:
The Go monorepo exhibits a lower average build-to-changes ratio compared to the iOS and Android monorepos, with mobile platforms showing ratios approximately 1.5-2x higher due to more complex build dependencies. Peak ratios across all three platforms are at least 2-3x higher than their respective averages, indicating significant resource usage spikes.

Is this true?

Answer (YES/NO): NO